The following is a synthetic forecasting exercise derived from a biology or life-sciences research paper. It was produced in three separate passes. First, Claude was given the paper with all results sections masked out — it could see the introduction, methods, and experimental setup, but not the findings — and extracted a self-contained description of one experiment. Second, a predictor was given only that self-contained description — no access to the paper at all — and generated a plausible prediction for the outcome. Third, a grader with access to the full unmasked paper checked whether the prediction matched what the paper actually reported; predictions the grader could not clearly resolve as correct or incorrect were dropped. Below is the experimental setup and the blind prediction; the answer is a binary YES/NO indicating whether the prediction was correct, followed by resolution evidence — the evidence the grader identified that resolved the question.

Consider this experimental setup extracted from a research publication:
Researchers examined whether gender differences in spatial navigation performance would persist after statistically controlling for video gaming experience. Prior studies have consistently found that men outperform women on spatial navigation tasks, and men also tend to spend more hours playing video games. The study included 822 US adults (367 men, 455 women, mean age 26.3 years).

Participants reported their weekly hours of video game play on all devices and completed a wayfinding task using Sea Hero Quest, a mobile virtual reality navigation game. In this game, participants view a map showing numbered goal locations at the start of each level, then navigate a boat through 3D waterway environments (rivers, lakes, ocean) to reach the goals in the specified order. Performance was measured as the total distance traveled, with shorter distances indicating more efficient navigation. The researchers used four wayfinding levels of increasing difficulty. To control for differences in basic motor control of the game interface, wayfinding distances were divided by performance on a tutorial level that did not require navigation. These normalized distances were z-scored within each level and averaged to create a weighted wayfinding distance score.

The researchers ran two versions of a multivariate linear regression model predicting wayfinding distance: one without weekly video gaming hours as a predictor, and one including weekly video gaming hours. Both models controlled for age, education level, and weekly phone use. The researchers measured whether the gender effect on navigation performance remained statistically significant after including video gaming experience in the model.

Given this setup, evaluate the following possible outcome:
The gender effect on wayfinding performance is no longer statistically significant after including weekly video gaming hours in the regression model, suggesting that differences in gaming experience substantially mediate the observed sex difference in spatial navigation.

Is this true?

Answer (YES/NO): YES